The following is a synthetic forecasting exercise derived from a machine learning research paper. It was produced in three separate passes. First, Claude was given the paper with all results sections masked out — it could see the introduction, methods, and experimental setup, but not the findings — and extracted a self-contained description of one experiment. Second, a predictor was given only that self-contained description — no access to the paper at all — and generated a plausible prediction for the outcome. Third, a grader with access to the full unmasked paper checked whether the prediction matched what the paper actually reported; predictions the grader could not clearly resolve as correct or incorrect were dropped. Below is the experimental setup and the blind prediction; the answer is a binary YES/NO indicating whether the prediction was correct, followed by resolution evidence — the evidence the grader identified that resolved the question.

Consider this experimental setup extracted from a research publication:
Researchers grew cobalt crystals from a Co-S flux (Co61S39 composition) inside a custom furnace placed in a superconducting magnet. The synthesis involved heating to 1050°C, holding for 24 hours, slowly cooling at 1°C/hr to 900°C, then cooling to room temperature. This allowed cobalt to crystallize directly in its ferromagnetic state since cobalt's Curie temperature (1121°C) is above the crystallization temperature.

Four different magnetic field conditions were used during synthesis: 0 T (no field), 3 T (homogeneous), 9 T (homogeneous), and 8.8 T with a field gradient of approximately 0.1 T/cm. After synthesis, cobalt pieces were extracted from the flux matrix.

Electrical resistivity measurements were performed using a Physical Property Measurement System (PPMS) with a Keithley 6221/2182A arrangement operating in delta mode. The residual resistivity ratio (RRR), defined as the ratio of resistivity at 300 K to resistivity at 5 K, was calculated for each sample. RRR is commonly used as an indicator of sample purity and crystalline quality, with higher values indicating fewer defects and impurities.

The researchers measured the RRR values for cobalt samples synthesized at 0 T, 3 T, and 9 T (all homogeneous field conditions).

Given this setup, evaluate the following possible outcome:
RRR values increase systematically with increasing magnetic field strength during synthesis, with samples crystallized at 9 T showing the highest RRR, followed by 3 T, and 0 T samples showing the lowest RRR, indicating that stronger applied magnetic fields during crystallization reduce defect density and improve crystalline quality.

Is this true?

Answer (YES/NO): NO